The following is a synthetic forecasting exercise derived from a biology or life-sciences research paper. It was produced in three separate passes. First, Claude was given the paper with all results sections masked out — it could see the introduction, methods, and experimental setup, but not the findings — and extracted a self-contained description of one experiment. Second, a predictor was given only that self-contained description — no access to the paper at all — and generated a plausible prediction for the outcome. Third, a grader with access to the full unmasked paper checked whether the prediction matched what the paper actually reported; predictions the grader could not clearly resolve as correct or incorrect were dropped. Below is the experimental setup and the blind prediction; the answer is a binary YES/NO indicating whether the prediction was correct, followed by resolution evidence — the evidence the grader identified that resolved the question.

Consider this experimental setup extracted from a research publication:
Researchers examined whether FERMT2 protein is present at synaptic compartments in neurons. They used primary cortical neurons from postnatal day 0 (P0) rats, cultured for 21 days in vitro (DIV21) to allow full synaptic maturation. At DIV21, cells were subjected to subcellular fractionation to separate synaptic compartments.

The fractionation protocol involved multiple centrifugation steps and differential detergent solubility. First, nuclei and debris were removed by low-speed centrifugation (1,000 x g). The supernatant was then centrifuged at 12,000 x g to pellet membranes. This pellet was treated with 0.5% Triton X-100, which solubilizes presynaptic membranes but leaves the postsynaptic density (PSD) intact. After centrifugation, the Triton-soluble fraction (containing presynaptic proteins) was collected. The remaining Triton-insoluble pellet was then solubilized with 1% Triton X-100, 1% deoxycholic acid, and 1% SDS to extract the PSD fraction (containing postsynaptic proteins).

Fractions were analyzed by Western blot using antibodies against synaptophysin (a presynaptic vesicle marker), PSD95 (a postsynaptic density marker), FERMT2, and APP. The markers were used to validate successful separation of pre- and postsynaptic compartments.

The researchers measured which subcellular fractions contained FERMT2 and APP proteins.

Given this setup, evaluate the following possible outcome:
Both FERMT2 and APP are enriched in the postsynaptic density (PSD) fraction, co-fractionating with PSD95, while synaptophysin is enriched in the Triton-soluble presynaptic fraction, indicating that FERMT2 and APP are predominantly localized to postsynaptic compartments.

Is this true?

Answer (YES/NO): NO